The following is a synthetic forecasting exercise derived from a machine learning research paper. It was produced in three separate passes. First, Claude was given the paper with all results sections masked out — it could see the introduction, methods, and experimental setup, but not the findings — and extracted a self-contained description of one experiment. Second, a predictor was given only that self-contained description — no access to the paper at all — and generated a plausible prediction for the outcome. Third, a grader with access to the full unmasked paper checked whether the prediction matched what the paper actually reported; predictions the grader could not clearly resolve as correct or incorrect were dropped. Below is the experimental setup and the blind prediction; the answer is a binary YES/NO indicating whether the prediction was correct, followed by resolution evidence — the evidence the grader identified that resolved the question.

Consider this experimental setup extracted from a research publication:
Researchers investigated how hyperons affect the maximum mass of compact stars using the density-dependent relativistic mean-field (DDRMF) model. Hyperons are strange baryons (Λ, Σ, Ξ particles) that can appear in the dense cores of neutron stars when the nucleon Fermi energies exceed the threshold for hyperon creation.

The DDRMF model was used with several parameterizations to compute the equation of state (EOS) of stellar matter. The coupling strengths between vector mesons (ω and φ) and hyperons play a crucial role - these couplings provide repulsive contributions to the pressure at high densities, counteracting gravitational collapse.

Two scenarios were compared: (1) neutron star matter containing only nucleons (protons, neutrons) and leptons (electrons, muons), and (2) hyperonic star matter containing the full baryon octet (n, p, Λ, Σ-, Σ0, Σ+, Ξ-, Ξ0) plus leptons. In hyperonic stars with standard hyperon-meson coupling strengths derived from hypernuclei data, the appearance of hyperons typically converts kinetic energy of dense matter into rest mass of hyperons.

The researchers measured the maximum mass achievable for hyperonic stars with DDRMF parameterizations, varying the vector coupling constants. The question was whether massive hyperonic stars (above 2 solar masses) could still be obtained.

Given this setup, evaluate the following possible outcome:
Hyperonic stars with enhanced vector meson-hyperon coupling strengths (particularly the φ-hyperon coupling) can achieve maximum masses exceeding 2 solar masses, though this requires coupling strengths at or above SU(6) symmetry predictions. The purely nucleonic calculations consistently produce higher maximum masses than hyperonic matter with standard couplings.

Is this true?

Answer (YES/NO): NO